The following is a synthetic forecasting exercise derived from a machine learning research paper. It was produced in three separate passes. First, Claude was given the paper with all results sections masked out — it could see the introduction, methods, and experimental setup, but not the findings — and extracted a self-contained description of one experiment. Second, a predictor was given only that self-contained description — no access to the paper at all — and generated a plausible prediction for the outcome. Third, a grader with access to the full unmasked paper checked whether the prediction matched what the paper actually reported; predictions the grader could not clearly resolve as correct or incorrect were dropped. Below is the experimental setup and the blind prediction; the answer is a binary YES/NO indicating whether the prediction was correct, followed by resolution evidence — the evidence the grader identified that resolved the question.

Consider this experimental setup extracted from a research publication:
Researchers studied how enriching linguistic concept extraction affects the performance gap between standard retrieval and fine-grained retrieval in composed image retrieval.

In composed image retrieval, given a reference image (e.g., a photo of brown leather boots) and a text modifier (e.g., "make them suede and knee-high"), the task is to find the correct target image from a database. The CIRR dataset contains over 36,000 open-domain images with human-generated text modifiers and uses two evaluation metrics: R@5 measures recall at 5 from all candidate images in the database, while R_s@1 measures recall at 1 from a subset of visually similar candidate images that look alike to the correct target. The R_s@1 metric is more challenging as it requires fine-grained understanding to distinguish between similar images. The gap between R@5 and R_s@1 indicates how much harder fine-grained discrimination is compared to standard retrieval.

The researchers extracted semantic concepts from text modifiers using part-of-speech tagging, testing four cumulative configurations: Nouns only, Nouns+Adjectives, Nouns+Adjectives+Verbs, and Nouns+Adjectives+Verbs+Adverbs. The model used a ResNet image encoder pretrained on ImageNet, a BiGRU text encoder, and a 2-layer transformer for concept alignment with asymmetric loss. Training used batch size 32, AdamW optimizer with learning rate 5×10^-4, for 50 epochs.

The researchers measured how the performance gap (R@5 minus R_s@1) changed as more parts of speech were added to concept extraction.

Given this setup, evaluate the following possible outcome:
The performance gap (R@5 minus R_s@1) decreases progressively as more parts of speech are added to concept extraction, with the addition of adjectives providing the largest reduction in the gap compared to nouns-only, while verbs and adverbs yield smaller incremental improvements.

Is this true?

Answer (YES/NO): NO